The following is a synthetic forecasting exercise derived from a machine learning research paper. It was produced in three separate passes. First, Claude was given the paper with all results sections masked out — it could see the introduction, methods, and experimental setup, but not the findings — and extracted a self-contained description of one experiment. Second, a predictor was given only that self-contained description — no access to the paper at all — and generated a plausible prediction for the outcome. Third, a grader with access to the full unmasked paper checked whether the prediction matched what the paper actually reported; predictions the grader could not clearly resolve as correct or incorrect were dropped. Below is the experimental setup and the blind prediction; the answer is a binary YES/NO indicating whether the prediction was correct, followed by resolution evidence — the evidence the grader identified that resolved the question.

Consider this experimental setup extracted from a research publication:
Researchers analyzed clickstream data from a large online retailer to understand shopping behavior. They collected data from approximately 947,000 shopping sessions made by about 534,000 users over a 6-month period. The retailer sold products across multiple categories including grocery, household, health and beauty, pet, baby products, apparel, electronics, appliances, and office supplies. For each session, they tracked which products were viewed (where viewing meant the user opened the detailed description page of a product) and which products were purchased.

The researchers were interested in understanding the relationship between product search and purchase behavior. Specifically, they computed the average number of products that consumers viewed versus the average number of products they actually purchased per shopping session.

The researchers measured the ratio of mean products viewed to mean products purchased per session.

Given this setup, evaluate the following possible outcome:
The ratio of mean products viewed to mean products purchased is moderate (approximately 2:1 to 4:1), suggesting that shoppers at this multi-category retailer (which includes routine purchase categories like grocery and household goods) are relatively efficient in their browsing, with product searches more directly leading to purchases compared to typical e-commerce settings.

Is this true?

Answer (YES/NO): NO